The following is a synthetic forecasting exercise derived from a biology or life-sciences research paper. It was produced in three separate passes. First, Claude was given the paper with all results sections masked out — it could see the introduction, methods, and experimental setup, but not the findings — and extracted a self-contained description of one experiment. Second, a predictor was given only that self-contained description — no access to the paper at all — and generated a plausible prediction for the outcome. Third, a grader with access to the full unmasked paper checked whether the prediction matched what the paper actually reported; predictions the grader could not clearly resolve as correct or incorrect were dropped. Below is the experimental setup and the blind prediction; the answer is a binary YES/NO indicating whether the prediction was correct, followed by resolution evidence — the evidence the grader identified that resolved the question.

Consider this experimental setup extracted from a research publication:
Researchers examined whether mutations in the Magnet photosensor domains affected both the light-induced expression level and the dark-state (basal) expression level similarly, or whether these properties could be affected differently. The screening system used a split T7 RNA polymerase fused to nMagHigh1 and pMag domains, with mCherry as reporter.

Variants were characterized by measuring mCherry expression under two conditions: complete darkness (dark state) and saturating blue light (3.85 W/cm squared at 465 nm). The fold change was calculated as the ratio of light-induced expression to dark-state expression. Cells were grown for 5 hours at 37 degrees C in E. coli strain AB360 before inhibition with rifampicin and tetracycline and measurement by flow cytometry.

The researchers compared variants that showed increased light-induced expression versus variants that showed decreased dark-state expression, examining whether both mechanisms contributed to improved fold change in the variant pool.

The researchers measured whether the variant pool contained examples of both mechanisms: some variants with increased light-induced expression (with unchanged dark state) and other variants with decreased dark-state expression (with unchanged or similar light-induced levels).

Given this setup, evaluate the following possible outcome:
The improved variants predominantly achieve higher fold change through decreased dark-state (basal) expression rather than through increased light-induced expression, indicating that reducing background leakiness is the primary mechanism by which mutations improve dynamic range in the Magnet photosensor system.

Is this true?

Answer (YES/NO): NO